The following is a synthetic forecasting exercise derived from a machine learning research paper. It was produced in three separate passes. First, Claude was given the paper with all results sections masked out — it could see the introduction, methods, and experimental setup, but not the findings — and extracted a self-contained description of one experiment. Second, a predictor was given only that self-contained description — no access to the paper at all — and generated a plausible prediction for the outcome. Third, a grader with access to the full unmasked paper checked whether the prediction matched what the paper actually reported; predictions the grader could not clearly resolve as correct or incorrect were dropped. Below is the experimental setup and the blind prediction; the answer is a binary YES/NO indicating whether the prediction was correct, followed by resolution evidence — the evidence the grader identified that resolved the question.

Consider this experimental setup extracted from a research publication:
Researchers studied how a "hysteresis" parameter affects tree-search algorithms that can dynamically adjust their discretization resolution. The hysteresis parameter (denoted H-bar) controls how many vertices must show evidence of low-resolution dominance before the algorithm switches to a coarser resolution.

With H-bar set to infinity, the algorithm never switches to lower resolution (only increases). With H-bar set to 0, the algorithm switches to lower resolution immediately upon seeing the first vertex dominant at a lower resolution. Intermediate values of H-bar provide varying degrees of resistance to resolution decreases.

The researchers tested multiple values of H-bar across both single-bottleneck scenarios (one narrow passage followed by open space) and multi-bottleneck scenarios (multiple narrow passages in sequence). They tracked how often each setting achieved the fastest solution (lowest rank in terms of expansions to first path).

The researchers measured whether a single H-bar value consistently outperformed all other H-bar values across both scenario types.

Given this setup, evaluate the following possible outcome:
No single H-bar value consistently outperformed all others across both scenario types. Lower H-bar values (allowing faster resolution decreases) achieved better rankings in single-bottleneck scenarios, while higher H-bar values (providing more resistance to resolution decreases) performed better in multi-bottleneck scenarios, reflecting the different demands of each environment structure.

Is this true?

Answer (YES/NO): YES